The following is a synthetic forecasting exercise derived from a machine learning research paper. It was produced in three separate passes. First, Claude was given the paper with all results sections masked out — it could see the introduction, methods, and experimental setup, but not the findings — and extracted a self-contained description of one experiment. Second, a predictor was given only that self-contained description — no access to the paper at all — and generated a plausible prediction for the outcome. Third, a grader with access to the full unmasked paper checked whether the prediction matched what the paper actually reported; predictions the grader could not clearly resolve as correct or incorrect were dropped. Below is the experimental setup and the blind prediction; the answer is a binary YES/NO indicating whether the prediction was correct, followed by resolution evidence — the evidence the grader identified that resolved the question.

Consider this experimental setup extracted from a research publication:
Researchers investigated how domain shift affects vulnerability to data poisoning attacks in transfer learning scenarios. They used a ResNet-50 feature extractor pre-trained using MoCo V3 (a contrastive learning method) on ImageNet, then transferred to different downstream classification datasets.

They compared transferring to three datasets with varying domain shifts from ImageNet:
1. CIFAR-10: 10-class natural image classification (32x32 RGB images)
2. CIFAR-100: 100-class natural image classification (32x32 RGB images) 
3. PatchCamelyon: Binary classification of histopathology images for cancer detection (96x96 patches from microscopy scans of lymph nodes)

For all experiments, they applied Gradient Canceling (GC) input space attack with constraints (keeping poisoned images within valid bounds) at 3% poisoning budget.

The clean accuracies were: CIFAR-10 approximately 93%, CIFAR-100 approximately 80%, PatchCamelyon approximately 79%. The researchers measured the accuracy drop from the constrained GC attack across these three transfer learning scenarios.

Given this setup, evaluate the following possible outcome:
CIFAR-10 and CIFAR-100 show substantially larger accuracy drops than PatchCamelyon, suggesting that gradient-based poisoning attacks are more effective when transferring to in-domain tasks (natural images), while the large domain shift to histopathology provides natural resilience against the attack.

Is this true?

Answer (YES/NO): NO